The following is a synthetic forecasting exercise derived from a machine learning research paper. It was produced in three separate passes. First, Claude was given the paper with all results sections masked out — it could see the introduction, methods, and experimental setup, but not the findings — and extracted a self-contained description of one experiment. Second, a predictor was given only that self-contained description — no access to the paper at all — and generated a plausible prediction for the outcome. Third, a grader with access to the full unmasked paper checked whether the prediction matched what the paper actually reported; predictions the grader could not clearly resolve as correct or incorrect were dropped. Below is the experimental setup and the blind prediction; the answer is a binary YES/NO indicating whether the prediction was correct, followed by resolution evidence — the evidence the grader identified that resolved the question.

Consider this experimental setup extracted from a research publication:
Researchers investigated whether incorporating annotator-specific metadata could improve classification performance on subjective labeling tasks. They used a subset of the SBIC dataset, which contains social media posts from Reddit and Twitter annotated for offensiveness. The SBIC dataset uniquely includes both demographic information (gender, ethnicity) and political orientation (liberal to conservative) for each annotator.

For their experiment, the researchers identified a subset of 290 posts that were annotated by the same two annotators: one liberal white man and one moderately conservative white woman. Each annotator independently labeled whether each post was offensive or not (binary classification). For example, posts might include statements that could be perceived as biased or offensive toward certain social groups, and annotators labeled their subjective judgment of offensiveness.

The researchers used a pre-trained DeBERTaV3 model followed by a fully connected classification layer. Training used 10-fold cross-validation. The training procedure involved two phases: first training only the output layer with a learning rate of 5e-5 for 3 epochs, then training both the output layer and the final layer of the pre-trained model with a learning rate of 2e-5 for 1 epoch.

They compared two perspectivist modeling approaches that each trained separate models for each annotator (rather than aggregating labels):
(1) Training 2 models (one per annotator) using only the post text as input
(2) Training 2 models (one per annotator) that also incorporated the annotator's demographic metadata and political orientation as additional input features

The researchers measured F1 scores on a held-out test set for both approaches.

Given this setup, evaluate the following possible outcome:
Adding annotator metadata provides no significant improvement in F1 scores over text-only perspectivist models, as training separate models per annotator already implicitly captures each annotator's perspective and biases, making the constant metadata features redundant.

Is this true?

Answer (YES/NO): NO